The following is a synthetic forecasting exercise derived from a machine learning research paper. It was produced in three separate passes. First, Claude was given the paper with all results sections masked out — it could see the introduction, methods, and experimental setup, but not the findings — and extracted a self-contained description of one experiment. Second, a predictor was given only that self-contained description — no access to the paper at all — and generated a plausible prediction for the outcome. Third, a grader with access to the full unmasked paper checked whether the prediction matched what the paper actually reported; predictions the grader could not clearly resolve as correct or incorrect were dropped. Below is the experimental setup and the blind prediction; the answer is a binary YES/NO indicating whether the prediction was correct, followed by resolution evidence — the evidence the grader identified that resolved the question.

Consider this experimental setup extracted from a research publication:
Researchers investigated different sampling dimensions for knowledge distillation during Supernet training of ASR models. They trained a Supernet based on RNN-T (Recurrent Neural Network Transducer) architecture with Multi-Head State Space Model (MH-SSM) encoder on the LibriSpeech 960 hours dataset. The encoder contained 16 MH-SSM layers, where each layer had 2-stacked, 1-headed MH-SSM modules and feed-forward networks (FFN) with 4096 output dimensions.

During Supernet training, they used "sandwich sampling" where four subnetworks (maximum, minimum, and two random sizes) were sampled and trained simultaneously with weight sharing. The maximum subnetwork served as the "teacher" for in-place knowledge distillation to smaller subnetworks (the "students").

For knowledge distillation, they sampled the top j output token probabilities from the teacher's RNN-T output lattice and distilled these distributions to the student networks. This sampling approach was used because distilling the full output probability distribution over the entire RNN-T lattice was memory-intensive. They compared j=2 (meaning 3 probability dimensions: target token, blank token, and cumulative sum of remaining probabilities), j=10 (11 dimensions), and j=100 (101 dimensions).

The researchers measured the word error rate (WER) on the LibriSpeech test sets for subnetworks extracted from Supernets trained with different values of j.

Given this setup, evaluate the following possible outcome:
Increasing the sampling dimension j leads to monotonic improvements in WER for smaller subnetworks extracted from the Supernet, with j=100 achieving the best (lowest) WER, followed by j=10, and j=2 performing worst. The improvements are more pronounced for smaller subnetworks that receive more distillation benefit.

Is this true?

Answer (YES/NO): NO